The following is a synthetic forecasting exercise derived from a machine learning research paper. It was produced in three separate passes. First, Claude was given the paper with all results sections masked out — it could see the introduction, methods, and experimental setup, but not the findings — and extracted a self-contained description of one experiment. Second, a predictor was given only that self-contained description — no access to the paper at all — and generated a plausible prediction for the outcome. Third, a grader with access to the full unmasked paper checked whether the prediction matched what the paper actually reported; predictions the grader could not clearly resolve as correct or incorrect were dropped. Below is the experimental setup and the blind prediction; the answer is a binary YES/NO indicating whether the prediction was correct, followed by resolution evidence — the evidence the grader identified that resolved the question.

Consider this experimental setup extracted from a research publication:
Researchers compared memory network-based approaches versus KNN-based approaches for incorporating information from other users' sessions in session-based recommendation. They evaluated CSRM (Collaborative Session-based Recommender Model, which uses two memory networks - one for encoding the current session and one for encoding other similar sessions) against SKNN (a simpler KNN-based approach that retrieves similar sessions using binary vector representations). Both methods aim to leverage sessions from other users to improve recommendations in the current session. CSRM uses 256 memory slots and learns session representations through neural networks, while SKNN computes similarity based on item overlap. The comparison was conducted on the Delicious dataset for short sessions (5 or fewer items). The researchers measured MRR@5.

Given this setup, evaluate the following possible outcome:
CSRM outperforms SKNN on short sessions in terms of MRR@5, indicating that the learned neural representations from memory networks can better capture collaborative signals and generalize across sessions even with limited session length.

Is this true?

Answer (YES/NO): YES